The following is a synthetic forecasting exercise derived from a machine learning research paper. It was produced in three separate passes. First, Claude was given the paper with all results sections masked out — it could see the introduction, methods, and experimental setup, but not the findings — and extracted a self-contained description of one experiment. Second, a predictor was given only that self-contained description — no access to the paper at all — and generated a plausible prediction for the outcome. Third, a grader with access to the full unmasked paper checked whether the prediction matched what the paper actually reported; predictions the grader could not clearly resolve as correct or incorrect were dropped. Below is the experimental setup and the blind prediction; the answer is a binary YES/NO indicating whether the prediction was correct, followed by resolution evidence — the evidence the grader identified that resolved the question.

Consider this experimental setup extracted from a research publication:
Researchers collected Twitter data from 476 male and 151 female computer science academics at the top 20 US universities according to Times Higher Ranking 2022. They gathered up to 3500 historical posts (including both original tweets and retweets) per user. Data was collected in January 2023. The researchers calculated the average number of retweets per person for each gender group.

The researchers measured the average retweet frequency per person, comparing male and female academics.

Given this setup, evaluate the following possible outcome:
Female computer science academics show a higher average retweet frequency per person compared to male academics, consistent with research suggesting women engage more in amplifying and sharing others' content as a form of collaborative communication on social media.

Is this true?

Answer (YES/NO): YES